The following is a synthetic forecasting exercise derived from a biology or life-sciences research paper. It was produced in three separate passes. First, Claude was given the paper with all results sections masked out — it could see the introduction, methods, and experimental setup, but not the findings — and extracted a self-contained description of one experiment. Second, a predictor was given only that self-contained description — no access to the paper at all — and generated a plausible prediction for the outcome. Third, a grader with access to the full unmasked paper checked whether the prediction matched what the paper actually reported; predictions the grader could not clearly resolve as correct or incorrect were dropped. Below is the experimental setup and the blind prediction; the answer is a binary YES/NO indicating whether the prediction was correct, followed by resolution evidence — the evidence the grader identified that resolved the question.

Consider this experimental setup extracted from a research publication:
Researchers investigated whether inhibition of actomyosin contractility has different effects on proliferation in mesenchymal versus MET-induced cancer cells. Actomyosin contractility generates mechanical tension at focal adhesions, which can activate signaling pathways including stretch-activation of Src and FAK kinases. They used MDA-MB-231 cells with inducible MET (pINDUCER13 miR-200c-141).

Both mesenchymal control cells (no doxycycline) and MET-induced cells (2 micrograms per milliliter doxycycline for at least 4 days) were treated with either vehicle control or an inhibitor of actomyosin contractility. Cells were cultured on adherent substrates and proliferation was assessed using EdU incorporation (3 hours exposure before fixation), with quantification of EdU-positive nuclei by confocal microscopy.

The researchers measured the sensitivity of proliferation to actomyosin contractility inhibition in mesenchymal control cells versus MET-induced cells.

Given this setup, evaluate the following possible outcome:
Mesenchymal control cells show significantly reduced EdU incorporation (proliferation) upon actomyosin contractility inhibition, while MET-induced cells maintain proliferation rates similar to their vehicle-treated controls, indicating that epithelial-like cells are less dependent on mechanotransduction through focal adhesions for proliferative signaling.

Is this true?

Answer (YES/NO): YES